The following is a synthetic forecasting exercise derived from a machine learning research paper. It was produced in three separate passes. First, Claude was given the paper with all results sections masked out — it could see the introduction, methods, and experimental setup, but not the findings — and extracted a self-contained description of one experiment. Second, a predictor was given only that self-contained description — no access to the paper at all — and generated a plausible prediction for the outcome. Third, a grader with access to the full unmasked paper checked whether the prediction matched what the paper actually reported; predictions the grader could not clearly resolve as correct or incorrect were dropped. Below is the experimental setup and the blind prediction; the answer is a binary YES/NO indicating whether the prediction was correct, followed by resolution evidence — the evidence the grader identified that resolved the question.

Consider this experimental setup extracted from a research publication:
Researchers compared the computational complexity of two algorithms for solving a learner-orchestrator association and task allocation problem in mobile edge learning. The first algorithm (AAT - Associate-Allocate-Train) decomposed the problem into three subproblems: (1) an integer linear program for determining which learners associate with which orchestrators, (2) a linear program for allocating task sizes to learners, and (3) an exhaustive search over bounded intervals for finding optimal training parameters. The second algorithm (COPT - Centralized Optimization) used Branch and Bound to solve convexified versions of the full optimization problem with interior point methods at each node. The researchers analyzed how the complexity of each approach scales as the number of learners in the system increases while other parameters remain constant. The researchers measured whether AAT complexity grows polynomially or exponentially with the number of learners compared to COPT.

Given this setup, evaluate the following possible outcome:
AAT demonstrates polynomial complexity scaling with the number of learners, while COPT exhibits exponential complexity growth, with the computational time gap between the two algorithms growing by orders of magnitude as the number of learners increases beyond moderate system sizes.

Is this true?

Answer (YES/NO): YES